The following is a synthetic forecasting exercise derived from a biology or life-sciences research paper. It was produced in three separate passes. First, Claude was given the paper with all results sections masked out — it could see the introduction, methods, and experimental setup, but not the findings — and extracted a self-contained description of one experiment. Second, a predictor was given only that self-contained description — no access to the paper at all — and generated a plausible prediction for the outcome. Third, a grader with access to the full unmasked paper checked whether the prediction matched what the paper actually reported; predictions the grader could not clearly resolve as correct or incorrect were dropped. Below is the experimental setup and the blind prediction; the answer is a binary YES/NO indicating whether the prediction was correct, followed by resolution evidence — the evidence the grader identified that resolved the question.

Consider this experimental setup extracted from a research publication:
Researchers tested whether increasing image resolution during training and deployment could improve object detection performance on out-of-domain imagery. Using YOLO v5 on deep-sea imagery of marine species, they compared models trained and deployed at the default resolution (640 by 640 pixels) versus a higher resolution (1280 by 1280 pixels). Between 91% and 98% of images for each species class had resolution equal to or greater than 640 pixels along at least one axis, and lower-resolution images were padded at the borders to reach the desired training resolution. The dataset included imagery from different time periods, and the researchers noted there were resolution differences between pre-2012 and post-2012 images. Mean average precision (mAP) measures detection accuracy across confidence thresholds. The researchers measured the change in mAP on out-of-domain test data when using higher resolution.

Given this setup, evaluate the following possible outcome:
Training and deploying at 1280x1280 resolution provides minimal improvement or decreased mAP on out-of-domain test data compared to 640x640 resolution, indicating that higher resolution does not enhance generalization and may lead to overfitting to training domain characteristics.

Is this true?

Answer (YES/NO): YES